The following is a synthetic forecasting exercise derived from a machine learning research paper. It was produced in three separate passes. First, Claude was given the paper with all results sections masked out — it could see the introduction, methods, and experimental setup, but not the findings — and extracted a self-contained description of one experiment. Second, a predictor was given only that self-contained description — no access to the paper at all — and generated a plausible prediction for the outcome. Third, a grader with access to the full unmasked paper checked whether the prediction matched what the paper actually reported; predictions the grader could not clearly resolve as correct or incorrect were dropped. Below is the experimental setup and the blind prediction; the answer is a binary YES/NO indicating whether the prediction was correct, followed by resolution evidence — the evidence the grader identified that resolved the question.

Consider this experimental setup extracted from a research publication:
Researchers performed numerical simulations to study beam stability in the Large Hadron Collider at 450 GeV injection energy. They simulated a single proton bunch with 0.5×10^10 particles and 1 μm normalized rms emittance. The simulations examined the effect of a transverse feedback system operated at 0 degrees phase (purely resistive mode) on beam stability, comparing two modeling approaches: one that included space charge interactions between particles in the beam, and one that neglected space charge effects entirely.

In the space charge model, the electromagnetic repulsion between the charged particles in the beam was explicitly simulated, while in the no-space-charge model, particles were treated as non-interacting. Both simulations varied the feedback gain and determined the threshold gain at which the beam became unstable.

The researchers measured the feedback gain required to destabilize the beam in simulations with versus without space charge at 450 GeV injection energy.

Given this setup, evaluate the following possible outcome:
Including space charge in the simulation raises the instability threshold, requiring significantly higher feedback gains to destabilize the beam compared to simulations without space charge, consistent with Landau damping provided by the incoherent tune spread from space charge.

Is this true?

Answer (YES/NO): YES